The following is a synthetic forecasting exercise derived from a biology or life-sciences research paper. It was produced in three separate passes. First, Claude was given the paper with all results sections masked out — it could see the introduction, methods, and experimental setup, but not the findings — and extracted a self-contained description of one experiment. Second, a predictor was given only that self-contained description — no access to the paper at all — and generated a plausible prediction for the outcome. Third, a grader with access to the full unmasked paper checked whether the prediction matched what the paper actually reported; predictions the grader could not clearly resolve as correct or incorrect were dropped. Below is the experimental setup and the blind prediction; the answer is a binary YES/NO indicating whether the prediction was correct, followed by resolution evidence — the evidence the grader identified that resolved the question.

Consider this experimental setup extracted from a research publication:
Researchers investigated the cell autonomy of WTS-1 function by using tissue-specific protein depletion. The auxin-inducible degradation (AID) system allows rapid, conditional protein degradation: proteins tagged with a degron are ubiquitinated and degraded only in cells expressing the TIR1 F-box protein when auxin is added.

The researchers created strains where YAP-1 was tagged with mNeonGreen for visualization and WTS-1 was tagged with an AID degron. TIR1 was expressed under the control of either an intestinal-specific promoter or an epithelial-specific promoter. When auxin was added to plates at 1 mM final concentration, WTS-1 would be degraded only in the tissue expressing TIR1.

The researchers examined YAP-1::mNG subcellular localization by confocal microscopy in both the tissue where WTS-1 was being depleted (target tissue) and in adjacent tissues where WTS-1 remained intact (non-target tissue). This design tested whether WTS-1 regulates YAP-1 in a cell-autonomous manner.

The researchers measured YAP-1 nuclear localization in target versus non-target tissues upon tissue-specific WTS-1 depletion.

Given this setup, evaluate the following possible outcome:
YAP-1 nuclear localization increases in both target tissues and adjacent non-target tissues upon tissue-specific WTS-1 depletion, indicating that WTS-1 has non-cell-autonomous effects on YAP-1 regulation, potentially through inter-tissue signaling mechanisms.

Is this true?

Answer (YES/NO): NO